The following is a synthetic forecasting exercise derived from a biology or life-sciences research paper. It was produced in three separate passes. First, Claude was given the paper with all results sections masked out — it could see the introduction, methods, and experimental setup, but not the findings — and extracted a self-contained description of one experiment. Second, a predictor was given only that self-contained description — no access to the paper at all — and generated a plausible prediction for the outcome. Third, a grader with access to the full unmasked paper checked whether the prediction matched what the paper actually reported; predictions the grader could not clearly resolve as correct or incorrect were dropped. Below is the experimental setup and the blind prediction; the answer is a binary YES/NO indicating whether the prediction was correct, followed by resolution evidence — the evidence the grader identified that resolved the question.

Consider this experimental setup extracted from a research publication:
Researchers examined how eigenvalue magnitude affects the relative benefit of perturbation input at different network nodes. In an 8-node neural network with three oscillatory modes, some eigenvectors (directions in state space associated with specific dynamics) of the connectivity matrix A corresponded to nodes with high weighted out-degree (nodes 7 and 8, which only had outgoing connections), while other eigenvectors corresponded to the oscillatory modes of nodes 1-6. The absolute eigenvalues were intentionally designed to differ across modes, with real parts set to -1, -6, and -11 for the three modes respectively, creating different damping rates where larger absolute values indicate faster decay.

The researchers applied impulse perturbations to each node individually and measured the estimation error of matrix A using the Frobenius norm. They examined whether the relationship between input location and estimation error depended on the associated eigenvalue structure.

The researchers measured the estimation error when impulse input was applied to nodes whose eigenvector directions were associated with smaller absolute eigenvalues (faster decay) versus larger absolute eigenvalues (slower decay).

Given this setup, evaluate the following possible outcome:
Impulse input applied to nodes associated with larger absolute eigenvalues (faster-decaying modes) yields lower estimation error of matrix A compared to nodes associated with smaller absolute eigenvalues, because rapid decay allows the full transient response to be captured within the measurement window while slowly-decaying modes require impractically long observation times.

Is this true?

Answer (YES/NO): NO